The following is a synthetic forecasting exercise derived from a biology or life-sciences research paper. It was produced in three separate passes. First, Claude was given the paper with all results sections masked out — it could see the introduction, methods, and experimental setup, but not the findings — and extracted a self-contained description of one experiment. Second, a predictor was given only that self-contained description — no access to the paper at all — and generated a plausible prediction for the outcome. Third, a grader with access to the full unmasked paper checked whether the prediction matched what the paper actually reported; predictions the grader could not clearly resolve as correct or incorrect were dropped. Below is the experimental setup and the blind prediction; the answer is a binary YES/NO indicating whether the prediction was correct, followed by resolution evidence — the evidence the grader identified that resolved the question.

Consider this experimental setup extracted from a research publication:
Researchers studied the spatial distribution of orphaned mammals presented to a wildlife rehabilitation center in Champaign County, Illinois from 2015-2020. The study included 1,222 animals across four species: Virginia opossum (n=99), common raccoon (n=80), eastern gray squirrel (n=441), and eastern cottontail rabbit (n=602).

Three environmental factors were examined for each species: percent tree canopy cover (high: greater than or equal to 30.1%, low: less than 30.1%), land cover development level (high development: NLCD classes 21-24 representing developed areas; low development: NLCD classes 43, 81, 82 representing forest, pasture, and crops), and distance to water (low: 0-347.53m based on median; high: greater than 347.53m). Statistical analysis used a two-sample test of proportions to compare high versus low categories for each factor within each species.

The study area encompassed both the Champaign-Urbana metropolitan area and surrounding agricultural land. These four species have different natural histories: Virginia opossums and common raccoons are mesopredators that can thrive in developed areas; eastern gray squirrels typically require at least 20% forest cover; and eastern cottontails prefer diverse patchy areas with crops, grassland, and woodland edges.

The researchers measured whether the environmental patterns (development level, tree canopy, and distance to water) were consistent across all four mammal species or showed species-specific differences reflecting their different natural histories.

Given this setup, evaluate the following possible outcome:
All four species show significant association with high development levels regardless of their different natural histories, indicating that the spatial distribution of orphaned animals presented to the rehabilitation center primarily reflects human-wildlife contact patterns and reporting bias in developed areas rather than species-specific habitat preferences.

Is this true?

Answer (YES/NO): NO